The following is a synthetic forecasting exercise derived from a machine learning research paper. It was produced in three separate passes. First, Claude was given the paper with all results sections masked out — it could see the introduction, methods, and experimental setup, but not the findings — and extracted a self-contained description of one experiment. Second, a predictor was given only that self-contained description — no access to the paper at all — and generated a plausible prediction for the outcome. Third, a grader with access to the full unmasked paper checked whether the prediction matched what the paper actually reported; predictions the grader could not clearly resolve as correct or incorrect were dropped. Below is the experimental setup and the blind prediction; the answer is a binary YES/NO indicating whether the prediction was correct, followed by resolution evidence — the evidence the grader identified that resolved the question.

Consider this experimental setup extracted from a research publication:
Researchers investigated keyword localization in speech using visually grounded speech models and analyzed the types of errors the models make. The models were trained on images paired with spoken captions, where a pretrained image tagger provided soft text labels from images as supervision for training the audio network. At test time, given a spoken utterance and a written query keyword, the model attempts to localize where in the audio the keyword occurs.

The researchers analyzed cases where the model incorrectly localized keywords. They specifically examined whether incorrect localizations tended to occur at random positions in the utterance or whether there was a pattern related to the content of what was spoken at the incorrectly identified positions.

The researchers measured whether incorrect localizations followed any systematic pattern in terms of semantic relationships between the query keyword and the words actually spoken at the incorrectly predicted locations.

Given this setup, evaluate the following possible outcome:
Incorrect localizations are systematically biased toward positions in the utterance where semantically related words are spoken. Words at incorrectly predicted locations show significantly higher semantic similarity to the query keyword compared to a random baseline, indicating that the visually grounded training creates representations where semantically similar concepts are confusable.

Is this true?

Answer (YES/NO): YES